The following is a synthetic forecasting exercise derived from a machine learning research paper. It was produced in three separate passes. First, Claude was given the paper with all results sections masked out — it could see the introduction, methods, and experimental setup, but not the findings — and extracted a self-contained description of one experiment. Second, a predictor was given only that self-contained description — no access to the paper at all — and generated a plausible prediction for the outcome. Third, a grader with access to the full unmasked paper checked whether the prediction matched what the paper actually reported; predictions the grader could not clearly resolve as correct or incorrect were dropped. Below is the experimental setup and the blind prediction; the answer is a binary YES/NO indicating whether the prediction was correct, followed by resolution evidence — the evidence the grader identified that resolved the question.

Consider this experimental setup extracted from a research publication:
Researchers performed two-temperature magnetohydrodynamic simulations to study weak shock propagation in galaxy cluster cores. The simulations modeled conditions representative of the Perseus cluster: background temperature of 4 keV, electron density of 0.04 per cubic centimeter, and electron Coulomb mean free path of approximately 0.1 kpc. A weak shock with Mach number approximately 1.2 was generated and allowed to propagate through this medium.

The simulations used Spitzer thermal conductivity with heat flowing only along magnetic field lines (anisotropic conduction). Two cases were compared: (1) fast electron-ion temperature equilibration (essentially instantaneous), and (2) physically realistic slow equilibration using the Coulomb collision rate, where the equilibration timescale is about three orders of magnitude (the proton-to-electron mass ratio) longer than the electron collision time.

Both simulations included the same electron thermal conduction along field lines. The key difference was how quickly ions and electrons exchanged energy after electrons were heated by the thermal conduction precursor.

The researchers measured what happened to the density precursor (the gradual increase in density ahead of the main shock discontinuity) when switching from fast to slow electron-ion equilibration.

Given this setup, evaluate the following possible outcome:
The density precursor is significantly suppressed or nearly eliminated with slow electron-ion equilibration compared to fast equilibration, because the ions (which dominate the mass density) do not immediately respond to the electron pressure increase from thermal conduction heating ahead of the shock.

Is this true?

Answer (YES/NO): YES